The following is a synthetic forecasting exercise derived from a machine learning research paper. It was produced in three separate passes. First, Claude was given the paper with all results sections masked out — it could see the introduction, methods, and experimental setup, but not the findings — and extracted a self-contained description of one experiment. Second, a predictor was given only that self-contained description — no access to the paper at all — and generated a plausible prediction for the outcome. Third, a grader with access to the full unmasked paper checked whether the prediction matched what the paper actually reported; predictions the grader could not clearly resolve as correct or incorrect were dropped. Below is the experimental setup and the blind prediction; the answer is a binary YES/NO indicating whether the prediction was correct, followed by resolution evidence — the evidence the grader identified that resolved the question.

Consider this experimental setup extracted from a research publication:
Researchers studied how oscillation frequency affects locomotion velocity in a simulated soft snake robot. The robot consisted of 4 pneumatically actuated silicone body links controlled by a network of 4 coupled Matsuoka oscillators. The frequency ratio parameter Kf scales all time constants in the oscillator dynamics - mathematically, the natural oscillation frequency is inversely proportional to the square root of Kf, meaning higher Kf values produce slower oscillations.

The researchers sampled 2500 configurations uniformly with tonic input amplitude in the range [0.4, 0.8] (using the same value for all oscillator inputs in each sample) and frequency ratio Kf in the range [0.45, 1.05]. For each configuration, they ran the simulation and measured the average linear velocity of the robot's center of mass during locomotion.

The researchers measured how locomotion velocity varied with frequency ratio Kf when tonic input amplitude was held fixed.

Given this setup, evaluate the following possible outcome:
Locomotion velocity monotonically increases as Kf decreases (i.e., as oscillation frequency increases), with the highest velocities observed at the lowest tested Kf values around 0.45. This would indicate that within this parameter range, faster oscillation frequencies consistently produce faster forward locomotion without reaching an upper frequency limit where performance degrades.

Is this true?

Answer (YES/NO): NO